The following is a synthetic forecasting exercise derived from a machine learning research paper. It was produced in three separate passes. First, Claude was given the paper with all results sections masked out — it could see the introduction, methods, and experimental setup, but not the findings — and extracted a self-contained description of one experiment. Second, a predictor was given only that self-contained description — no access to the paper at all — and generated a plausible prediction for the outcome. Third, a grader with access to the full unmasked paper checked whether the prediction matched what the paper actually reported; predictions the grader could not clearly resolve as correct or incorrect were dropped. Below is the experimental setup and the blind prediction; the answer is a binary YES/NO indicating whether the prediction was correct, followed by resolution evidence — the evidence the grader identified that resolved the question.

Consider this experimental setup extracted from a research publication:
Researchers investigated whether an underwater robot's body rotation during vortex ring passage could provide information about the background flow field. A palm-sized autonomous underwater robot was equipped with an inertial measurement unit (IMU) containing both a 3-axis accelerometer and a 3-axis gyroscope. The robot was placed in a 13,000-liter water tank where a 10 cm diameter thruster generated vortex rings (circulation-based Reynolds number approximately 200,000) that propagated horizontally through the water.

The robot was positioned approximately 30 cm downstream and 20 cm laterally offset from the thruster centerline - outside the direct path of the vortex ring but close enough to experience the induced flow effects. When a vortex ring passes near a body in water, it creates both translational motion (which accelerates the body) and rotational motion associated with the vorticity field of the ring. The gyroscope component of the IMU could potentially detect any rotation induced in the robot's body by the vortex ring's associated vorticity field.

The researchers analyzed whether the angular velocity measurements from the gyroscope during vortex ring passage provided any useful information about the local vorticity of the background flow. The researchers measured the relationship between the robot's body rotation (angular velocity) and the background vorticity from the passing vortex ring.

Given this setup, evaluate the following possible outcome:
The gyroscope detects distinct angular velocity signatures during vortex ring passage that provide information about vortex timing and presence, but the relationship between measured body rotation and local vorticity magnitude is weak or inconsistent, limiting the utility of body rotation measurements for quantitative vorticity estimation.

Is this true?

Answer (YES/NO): NO